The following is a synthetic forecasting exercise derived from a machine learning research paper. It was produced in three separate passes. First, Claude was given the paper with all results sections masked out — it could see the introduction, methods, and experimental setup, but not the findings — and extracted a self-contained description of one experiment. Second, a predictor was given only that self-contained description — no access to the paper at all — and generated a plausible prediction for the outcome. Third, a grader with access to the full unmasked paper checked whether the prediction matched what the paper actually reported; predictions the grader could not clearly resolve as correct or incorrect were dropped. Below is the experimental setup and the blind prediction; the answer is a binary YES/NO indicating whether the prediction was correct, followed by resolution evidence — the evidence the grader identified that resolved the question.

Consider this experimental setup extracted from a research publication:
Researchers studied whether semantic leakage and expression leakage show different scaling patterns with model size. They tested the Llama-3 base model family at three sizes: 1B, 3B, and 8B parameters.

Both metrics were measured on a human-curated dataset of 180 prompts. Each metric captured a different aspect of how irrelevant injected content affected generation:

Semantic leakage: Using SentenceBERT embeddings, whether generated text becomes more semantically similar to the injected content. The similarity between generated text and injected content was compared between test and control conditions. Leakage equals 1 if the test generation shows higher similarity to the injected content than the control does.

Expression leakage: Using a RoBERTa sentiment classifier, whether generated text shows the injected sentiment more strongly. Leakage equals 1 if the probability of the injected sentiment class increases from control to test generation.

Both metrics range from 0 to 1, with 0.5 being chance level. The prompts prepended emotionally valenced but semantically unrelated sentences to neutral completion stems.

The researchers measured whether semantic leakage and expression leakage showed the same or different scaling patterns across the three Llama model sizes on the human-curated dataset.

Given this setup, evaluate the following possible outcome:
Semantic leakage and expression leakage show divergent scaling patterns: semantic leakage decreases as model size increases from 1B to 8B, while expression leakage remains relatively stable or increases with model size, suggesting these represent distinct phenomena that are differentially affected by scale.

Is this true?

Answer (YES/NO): YES